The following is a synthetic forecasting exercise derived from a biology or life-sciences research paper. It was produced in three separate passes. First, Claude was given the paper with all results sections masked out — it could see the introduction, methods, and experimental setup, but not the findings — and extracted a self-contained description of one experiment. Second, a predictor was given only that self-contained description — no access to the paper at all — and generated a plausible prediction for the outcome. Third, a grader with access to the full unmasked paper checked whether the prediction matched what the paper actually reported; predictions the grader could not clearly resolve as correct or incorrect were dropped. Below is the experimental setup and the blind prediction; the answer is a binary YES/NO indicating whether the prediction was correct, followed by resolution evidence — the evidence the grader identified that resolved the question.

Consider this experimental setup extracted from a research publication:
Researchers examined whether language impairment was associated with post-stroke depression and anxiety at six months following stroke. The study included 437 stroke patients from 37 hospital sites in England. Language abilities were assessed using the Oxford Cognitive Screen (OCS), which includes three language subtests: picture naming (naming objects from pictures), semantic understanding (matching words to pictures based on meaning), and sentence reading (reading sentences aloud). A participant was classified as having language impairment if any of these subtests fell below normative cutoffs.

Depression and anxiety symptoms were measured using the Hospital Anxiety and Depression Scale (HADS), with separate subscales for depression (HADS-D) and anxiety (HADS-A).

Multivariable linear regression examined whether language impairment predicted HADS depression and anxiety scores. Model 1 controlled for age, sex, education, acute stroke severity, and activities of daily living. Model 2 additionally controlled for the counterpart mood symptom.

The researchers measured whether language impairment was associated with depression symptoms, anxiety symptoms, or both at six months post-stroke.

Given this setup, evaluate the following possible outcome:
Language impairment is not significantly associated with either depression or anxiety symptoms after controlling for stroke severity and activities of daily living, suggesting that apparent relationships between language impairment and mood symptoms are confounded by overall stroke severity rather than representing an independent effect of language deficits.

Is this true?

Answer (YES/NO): NO